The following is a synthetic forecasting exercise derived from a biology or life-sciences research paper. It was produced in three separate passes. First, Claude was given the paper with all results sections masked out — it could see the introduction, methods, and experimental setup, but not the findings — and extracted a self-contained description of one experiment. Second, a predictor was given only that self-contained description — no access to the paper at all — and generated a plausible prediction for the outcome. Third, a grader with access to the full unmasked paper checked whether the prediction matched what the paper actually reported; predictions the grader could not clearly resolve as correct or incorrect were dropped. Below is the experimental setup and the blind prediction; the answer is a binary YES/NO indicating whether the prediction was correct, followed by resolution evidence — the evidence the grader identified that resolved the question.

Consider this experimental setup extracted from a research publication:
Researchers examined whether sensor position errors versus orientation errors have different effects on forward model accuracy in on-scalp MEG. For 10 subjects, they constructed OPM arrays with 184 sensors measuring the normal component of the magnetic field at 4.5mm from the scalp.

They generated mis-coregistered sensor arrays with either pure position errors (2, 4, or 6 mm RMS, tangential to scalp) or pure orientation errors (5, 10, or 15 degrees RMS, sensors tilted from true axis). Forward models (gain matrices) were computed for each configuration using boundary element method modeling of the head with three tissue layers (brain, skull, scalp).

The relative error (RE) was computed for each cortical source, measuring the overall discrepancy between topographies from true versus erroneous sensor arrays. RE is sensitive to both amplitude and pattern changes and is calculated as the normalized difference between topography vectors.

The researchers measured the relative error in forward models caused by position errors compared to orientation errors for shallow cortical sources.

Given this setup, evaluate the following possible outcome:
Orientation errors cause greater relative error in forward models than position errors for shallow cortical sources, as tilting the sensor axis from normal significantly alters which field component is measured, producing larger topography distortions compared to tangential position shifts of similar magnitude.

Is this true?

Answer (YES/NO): NO